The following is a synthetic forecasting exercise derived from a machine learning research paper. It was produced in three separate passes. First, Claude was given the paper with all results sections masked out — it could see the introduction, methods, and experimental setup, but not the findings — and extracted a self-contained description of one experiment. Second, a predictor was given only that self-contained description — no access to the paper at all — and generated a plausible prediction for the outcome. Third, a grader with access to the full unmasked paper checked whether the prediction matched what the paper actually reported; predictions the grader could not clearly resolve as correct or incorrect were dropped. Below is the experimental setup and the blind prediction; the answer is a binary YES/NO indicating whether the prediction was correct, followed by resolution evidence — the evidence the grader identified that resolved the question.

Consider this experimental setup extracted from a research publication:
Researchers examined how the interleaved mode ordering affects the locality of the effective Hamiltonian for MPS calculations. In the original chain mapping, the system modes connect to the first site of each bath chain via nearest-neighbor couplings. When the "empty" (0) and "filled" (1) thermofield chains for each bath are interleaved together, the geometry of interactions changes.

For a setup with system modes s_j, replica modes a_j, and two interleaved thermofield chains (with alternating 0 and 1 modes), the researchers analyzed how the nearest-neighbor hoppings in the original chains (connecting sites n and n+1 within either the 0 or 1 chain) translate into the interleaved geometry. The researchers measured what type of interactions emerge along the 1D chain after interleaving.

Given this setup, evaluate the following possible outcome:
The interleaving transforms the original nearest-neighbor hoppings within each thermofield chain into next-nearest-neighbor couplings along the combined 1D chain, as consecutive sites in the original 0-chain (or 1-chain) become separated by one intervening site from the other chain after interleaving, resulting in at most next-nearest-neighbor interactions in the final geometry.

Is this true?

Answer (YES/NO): NO